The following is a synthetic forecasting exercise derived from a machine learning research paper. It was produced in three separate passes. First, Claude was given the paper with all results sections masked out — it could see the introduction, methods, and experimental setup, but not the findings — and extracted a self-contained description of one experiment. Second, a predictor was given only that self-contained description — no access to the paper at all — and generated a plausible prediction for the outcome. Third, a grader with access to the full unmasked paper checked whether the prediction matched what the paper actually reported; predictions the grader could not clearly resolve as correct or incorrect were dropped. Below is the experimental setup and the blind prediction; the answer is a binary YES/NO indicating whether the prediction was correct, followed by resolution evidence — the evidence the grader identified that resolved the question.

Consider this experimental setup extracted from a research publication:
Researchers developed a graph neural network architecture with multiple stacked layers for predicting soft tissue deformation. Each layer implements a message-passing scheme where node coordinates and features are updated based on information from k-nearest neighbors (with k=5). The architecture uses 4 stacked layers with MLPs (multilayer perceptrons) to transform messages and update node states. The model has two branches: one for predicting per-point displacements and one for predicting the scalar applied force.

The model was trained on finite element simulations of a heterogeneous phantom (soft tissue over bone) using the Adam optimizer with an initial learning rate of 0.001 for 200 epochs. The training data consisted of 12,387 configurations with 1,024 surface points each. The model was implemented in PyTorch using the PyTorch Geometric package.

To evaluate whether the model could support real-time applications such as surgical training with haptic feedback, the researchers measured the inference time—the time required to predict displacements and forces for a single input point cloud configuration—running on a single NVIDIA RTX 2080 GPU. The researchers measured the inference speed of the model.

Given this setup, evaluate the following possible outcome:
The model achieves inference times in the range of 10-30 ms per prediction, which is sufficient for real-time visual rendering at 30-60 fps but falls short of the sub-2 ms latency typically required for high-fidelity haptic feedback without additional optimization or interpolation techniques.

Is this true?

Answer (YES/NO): NO